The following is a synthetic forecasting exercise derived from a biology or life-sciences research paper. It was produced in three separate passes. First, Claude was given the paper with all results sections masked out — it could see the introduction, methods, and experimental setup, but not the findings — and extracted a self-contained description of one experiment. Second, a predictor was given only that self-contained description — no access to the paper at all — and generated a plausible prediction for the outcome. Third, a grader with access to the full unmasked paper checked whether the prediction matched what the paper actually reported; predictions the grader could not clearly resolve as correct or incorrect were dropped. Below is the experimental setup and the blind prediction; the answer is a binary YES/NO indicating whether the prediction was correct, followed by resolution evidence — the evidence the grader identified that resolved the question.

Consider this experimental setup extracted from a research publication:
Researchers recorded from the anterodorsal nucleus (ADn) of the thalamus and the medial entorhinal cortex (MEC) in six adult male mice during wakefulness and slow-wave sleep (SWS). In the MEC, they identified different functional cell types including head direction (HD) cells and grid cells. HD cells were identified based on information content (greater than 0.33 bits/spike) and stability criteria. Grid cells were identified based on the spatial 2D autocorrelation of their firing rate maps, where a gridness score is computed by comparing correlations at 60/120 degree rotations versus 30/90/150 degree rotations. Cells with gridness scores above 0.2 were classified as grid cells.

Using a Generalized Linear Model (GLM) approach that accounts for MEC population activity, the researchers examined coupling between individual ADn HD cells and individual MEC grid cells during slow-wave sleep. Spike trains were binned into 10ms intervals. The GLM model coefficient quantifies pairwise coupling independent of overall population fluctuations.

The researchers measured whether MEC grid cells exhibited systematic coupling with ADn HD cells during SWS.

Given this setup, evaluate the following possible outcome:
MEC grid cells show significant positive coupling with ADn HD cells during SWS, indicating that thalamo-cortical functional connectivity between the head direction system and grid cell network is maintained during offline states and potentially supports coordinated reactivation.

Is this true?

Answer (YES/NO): NO